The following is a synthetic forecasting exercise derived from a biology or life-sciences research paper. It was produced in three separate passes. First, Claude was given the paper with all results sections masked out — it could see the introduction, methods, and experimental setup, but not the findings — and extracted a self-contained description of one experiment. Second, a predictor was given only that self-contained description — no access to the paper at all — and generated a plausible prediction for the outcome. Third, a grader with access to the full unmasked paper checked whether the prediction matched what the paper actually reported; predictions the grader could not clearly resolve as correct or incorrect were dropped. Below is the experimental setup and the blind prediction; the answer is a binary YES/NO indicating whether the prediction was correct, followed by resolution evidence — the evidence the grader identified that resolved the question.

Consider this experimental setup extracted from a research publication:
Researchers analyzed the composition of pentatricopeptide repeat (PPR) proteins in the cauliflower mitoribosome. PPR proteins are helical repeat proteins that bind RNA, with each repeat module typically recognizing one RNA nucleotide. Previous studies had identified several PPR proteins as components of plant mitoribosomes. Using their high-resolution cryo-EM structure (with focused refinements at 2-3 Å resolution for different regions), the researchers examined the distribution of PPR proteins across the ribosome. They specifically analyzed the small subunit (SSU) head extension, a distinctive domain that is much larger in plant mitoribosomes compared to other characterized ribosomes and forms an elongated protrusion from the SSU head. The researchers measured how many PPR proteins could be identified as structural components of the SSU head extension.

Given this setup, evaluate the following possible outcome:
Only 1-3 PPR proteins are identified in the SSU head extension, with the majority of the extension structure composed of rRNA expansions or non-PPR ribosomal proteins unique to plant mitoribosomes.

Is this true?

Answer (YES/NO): YES